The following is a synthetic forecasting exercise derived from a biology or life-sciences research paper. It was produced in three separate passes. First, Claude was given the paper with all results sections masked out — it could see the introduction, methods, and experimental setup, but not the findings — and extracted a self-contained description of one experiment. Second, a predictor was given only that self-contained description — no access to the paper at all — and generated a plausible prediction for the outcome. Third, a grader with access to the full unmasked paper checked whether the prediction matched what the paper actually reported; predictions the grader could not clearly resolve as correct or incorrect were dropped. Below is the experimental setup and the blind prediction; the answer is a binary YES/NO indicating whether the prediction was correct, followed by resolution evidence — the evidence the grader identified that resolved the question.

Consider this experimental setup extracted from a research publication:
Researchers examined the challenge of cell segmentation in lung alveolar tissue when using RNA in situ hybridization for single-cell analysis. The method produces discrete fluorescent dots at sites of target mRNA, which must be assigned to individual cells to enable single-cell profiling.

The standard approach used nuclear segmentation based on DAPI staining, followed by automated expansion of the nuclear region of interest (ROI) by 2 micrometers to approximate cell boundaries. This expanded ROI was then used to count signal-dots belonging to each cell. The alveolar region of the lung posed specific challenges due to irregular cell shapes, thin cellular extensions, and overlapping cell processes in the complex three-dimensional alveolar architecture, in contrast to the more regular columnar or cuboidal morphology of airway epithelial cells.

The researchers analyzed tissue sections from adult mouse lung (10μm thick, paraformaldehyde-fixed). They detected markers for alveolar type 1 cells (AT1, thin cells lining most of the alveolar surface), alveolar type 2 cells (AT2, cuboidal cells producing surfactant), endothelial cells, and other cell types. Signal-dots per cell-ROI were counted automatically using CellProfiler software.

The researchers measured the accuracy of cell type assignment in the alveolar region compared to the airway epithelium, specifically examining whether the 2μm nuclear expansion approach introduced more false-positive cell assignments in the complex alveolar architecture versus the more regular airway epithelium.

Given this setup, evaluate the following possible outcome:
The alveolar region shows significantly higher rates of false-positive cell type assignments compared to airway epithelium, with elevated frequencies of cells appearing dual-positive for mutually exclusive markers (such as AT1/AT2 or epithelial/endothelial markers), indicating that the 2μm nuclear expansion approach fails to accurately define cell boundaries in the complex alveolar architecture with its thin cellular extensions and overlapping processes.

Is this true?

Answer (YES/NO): YES